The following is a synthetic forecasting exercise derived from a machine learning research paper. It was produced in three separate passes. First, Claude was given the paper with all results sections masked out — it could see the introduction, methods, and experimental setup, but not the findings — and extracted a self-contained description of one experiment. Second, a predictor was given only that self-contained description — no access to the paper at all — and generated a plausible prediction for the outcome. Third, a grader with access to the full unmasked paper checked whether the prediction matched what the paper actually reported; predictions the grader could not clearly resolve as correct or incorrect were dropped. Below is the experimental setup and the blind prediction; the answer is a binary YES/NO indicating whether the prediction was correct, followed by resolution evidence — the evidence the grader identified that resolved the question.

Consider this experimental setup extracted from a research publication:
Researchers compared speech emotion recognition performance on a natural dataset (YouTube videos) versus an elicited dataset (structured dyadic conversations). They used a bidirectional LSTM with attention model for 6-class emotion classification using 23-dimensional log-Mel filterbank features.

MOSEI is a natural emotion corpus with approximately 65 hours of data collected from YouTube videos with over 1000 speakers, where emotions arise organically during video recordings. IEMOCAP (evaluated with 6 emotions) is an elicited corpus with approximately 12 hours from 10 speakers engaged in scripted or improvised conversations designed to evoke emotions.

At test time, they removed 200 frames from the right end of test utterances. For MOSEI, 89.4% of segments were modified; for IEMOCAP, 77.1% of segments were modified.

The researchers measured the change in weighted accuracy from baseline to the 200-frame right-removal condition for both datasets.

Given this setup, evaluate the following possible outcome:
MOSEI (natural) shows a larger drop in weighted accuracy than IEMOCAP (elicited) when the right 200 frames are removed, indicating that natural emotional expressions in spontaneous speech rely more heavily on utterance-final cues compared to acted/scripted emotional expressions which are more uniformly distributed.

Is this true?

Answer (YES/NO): NO